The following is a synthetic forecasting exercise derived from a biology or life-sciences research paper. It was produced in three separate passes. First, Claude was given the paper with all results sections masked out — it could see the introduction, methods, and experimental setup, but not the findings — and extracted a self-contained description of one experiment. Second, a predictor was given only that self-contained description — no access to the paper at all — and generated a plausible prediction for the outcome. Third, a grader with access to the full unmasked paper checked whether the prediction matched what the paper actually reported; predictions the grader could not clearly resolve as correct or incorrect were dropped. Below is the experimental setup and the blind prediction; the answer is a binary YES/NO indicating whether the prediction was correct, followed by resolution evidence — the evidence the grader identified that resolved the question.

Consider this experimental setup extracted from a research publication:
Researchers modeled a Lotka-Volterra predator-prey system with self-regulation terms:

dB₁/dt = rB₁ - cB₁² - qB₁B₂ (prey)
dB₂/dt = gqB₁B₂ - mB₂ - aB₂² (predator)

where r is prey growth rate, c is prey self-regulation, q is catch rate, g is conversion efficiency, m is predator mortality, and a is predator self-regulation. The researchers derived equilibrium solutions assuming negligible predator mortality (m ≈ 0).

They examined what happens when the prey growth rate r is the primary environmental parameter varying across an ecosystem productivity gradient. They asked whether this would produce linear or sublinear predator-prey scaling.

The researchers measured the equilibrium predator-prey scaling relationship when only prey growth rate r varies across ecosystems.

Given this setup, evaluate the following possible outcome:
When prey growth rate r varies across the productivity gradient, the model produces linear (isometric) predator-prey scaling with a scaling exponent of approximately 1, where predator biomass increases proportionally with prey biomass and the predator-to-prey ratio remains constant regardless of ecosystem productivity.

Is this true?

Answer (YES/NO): YES